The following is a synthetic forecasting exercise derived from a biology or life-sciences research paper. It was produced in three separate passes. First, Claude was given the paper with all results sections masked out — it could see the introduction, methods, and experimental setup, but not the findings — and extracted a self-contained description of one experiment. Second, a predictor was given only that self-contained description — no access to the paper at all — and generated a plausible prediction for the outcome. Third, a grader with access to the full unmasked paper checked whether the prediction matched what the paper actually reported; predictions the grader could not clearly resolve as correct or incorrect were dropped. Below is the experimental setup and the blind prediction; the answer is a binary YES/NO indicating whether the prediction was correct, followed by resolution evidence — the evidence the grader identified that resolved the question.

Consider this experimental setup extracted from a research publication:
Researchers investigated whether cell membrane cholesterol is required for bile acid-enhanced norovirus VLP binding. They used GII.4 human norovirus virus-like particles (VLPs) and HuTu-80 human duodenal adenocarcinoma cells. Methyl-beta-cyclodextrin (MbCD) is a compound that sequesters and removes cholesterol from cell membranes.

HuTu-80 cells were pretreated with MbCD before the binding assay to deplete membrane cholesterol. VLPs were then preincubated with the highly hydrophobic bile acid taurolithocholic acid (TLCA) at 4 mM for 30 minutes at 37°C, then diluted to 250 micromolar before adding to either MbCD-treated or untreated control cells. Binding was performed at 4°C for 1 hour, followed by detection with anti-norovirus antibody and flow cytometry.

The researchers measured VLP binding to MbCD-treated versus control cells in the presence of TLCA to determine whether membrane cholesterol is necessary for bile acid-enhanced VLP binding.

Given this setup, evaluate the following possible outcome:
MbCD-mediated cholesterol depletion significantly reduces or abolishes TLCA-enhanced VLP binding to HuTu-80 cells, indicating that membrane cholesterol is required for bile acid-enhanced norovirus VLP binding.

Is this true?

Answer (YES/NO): YES